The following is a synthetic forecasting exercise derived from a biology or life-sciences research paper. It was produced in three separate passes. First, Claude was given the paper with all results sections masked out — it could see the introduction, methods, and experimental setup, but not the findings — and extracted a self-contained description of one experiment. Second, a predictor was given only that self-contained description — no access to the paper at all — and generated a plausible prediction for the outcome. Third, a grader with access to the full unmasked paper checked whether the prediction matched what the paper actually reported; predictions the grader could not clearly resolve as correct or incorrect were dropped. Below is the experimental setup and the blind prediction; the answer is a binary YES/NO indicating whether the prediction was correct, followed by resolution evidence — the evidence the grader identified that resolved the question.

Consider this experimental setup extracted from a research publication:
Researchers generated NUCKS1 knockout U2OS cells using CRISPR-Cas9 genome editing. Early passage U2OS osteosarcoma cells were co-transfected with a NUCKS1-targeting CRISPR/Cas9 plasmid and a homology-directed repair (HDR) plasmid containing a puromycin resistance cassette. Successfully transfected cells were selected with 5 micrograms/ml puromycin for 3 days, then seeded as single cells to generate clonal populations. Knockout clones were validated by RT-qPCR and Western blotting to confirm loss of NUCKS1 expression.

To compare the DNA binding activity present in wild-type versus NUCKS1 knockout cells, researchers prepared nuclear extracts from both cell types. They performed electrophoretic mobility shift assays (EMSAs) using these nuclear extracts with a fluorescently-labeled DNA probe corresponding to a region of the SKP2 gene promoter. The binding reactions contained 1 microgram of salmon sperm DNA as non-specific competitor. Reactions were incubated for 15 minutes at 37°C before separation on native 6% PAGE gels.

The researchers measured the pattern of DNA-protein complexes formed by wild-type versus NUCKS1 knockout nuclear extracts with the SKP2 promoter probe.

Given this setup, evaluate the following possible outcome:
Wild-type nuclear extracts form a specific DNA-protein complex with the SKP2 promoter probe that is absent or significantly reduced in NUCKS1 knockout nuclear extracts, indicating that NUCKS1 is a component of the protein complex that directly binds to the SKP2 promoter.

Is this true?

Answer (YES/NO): YES